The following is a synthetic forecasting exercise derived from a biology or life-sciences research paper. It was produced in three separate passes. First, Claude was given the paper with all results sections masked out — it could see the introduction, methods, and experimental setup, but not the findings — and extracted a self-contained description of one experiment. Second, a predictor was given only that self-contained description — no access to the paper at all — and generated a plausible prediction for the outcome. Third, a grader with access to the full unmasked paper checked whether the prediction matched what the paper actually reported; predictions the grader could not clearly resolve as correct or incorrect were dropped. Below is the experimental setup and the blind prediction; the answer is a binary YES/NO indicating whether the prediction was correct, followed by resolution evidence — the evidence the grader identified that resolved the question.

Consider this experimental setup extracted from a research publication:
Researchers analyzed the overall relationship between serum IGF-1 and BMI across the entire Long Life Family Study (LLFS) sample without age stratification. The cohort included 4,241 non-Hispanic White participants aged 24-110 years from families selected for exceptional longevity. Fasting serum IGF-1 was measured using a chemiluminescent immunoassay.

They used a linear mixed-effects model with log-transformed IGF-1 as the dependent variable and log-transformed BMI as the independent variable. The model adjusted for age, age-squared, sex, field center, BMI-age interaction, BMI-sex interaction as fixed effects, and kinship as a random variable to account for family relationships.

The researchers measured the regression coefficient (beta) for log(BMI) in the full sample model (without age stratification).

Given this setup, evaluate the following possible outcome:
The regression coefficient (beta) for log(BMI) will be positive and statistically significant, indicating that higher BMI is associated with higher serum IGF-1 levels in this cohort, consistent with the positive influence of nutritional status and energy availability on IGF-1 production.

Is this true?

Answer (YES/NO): YES